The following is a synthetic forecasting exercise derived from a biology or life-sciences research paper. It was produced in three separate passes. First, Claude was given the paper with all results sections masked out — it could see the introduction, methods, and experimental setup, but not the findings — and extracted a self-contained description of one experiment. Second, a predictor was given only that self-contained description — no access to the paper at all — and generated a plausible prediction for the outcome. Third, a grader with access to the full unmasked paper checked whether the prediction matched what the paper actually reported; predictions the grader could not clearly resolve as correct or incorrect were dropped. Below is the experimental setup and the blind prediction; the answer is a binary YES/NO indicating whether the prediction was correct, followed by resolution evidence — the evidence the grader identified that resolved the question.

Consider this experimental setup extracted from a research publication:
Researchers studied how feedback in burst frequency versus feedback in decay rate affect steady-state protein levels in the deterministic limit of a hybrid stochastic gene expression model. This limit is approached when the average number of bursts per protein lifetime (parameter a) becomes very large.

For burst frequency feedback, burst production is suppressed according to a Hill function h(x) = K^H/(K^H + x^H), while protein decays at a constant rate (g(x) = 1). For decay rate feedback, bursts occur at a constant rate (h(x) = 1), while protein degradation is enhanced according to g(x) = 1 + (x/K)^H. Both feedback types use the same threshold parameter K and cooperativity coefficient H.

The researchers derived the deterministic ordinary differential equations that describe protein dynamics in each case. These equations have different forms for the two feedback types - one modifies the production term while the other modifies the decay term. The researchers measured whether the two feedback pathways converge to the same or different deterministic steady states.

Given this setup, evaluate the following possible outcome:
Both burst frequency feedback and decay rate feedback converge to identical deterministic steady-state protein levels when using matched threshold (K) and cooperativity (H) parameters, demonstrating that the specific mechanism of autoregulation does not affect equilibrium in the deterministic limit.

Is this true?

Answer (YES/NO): YES